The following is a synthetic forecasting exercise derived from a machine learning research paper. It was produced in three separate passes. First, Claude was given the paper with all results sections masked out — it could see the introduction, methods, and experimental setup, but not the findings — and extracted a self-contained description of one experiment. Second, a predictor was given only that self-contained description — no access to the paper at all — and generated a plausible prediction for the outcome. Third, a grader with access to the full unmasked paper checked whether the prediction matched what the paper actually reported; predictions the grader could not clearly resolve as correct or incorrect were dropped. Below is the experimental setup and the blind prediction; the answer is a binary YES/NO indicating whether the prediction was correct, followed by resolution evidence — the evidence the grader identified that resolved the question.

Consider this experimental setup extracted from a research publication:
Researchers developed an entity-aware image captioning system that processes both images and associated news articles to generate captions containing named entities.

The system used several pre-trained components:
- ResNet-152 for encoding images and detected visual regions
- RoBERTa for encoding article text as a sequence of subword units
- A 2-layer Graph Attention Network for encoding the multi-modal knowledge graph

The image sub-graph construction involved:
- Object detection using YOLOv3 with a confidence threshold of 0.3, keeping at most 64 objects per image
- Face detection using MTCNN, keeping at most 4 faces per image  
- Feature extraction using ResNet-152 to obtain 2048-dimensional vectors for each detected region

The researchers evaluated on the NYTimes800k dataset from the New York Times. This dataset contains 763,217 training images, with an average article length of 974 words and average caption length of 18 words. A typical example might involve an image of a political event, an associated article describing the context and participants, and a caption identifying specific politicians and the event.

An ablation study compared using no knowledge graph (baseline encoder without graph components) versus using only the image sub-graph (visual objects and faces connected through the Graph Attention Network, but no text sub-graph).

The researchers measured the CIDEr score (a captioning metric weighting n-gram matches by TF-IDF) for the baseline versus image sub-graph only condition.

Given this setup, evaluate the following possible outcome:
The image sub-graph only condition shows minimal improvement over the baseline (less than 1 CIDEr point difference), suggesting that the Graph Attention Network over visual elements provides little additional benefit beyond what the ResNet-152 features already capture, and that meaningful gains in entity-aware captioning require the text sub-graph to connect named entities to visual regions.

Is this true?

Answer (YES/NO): YES